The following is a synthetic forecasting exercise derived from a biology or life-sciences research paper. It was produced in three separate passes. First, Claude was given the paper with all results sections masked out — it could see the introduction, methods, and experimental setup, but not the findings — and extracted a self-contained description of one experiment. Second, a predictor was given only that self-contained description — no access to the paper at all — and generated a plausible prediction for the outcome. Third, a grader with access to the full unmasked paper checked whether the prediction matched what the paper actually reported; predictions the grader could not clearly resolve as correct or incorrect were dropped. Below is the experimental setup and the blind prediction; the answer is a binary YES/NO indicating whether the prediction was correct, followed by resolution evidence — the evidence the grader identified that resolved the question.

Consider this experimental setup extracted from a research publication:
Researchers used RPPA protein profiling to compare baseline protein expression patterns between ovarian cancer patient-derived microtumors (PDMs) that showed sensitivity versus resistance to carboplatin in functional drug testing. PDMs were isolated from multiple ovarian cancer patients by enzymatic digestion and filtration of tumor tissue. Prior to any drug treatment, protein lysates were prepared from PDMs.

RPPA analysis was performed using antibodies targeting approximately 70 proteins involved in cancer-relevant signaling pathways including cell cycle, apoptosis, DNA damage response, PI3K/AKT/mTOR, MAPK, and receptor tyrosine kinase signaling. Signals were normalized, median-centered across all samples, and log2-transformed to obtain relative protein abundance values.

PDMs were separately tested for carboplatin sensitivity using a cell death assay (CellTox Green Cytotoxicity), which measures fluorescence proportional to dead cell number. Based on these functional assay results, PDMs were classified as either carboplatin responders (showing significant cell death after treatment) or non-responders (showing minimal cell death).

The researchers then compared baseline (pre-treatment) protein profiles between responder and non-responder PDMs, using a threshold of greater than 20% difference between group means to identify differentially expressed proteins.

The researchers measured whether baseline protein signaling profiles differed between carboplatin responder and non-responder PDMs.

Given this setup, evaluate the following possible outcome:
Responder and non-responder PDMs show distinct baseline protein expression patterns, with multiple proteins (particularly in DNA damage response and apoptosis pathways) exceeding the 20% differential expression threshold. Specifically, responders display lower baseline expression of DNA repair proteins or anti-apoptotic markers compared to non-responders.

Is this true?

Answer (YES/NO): NO